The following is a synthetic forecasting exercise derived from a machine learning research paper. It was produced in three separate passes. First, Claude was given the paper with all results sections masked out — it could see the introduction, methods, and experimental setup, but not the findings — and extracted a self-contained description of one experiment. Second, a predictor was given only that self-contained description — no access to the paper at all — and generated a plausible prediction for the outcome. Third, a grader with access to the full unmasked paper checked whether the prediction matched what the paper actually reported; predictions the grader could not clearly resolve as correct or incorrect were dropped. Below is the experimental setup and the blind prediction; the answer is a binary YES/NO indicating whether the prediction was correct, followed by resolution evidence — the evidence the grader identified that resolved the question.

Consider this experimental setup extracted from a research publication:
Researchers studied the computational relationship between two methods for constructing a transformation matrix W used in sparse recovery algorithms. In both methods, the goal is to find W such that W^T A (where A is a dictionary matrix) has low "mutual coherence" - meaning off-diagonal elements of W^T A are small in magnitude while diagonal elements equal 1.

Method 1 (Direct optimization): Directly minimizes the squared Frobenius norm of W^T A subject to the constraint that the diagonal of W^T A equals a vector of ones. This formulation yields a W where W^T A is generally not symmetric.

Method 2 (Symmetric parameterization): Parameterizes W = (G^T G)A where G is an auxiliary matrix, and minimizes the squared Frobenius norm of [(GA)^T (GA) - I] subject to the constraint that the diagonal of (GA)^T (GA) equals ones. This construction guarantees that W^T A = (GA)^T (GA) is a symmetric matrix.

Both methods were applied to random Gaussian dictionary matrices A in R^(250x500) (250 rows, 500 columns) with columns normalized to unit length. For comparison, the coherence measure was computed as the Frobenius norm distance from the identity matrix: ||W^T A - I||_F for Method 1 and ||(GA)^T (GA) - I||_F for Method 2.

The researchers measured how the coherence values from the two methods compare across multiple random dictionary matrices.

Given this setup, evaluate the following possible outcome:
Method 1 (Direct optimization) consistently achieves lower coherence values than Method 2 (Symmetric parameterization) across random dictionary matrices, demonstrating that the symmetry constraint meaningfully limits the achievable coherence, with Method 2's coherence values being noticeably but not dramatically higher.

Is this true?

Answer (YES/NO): NO